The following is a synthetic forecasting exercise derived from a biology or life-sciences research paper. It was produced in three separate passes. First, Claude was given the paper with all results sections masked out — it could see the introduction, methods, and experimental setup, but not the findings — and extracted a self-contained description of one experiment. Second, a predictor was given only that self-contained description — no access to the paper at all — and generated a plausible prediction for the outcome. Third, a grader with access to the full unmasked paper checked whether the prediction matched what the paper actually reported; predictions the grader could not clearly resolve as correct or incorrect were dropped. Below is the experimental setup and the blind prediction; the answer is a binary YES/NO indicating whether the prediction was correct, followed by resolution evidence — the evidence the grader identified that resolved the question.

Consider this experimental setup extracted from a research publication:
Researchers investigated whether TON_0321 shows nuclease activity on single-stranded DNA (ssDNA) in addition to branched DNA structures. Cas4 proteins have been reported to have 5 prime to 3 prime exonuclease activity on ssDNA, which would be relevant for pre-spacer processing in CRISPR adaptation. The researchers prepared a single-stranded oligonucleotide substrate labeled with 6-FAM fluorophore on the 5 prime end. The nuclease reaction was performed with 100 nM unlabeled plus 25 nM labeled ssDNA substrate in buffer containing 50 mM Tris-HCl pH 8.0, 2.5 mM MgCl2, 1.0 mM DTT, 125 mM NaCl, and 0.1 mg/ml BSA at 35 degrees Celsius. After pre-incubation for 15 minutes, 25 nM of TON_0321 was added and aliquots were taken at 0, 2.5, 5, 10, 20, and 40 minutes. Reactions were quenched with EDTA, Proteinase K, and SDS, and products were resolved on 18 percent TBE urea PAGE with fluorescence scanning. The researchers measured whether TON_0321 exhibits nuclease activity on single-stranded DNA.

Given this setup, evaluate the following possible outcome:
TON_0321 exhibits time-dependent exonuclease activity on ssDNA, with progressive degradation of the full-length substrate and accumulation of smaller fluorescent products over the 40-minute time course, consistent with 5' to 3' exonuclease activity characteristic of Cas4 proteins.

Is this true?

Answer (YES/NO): YES